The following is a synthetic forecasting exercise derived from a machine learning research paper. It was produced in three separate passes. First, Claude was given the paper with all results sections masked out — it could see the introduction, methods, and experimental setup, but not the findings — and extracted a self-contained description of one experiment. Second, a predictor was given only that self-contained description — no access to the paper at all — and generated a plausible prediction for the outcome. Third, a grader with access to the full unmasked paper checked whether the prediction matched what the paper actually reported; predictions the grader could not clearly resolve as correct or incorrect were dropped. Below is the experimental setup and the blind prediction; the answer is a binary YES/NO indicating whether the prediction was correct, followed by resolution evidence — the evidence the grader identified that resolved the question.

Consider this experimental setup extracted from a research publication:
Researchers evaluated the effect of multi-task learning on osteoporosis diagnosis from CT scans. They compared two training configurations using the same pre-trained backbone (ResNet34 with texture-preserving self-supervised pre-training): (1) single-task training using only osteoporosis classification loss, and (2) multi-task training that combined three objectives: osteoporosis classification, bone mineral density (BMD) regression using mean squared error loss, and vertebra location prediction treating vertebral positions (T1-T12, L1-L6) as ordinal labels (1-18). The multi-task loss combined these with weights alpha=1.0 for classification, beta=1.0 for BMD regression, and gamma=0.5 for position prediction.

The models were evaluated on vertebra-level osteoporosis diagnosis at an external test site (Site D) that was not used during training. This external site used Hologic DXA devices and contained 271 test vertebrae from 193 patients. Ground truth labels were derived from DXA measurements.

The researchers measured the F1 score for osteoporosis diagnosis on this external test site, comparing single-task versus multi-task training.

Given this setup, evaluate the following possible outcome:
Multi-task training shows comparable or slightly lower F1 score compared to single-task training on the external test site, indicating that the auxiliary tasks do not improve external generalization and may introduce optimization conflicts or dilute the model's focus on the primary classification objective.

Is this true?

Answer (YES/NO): NO